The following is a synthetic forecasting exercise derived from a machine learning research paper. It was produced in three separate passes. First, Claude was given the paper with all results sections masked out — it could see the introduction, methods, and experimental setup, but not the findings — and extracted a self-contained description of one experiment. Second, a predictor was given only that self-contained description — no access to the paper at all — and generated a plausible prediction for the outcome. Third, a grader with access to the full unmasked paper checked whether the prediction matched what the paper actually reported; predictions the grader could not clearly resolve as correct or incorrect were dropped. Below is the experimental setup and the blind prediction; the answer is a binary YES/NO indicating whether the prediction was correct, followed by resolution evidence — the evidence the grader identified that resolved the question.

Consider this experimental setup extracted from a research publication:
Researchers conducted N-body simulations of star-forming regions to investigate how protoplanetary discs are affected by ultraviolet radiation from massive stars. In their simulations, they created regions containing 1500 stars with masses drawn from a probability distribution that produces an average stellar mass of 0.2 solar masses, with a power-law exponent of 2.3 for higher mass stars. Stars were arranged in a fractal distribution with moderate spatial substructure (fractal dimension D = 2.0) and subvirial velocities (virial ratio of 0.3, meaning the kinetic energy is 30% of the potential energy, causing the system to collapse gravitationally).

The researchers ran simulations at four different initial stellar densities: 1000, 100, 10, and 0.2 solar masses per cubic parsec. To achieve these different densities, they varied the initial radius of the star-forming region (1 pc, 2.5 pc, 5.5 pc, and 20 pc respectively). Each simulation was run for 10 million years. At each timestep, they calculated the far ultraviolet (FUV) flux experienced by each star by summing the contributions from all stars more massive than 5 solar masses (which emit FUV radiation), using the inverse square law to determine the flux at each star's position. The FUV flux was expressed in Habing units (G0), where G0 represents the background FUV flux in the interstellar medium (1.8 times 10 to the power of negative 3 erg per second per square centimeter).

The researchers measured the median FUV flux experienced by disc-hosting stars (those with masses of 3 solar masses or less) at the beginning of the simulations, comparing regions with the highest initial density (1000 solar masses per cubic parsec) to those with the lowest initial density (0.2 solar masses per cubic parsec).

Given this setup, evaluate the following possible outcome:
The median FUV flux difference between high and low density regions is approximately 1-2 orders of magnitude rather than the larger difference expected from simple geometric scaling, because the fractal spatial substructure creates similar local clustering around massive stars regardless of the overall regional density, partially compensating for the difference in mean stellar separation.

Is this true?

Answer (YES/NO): NO